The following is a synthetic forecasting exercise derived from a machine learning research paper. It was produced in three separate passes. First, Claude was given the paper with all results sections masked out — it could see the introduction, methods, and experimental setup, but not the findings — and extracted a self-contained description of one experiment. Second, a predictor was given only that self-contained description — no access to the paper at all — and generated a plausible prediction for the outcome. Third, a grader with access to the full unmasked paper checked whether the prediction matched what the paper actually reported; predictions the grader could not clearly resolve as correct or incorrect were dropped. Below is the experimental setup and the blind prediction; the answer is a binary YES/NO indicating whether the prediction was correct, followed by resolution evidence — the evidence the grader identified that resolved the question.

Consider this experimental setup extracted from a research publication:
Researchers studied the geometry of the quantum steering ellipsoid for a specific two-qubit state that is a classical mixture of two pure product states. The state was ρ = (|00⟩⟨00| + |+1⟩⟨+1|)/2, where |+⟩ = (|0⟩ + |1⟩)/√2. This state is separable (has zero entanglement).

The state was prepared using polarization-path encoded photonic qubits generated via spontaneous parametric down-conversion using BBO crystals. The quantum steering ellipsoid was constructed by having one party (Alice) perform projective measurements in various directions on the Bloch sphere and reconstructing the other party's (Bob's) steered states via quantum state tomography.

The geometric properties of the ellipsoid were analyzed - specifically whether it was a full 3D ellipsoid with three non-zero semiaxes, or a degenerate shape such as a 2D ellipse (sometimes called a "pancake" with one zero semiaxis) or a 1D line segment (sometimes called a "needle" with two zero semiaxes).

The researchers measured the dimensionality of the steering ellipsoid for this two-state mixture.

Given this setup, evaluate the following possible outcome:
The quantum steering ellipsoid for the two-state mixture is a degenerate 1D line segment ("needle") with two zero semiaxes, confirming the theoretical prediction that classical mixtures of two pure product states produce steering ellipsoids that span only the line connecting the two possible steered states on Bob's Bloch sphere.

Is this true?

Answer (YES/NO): YES